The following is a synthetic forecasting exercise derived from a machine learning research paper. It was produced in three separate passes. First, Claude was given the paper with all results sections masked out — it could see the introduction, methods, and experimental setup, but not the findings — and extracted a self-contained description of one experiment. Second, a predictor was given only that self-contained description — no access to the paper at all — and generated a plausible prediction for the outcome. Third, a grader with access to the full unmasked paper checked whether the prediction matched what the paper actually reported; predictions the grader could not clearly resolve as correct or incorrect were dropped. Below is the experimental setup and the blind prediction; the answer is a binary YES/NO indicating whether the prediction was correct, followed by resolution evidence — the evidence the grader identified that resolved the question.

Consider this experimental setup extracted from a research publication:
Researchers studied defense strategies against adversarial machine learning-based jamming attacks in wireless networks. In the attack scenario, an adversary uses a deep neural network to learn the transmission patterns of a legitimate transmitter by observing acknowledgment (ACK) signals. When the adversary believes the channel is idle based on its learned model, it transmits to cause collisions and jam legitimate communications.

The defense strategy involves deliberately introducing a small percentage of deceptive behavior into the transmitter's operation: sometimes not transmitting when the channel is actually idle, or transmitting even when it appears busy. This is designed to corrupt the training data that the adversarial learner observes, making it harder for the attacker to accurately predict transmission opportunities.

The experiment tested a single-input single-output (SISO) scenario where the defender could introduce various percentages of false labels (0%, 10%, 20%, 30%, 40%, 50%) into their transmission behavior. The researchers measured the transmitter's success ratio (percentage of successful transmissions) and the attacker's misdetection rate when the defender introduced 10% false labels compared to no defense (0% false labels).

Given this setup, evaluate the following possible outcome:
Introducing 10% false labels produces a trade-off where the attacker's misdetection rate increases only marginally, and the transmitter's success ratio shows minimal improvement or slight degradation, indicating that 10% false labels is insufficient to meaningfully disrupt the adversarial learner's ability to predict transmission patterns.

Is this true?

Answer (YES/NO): NO